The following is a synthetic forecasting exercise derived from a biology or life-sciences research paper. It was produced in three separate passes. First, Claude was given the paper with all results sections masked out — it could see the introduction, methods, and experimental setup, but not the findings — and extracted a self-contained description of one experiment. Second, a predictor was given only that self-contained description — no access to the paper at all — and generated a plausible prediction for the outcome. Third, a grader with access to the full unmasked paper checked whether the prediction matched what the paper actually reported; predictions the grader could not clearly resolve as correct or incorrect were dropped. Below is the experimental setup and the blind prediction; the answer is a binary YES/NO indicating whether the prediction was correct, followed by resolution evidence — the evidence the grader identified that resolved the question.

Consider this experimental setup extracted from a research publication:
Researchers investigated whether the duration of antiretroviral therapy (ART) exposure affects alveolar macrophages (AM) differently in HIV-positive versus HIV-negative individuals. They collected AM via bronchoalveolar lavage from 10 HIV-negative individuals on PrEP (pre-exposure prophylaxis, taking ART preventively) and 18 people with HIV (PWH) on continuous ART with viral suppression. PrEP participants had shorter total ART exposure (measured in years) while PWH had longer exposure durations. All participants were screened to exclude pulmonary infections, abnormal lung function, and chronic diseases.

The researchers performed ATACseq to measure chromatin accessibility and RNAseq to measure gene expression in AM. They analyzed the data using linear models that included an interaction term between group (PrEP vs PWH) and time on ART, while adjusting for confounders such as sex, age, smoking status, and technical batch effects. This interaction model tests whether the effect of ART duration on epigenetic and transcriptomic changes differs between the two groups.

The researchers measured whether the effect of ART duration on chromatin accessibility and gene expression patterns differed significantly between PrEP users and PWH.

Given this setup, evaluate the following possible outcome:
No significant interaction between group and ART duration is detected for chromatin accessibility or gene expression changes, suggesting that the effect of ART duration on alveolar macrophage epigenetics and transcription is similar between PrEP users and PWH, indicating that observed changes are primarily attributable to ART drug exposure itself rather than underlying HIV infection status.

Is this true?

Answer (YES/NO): YES